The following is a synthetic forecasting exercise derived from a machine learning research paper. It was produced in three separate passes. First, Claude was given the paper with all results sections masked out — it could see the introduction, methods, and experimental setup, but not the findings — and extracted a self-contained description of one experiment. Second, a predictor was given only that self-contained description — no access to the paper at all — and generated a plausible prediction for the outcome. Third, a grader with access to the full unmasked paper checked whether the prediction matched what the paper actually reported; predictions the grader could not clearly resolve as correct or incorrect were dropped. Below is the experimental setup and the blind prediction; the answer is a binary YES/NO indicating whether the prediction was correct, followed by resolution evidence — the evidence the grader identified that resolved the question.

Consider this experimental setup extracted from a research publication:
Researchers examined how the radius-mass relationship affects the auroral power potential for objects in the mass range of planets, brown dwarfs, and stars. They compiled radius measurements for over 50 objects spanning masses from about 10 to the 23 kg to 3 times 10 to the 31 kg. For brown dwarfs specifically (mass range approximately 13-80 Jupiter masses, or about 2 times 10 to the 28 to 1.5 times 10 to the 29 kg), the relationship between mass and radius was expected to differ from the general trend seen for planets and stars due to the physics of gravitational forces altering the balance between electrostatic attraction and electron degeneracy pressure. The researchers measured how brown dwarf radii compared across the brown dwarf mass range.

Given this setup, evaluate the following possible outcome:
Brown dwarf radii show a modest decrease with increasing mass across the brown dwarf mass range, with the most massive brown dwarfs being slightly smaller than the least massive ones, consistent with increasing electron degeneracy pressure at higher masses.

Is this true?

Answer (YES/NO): NO